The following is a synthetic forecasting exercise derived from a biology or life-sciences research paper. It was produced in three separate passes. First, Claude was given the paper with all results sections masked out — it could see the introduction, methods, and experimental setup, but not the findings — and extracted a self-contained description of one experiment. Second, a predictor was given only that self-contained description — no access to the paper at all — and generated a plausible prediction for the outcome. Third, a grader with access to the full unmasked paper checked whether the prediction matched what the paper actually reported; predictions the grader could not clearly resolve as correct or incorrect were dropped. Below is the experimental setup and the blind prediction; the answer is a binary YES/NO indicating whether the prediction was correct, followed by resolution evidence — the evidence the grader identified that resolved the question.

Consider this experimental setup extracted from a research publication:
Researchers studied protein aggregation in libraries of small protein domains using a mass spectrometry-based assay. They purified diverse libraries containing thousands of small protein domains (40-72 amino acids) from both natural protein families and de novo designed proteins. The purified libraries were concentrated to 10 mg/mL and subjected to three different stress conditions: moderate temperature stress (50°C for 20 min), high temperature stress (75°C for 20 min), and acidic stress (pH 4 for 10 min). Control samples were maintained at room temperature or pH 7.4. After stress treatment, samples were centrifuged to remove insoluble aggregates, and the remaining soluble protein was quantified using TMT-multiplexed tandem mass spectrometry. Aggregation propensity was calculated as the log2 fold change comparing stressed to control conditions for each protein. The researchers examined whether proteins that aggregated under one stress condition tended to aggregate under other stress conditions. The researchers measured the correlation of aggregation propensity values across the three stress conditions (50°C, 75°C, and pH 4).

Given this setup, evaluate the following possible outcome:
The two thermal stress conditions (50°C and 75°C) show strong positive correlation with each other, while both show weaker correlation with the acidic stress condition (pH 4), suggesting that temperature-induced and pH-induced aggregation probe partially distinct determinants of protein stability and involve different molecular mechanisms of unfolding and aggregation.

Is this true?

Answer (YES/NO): YES